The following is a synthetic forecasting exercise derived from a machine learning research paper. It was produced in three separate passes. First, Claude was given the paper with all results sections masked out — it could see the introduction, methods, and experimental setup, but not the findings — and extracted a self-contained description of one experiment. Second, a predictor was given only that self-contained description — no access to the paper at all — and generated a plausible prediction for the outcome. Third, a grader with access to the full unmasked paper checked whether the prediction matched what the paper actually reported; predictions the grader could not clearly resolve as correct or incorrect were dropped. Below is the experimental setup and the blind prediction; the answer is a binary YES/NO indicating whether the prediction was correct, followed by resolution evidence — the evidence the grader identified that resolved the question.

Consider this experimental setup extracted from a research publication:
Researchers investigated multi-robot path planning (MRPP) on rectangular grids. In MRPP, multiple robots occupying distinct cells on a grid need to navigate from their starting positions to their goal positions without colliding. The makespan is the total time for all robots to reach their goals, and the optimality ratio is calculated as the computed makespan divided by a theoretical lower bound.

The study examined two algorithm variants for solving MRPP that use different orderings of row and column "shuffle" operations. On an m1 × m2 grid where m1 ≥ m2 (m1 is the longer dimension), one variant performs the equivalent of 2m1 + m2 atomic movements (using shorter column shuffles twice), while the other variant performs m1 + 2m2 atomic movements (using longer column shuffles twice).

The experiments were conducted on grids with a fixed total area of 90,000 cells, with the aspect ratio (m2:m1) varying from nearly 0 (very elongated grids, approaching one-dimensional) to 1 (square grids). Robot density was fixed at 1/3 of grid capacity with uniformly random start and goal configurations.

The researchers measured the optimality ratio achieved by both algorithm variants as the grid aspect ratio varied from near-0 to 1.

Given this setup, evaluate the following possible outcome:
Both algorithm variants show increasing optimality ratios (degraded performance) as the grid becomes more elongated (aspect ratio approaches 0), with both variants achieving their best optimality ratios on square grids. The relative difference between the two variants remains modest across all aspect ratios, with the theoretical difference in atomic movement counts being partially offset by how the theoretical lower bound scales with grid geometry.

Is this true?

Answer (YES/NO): NO